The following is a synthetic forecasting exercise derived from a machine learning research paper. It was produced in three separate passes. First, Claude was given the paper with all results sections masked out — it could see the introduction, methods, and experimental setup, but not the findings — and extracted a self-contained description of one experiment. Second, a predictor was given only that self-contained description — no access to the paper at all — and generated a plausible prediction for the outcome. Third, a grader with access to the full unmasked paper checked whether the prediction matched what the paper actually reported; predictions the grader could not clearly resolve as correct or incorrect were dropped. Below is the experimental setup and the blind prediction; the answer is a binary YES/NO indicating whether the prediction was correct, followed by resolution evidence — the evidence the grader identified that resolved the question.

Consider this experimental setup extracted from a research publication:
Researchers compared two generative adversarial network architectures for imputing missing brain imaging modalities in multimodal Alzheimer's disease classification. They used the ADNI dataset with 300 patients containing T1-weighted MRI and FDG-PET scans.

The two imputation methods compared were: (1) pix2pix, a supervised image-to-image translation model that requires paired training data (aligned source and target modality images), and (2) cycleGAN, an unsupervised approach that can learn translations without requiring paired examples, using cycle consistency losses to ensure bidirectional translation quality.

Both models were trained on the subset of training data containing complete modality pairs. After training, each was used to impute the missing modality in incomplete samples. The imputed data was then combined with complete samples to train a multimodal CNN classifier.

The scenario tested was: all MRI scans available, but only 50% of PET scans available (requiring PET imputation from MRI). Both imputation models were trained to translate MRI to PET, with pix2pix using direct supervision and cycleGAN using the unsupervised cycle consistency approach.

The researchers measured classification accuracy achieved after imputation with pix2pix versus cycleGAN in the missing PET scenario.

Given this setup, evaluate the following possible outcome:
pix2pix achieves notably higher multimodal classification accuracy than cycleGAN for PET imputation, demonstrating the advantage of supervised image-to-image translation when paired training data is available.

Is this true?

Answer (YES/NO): NO